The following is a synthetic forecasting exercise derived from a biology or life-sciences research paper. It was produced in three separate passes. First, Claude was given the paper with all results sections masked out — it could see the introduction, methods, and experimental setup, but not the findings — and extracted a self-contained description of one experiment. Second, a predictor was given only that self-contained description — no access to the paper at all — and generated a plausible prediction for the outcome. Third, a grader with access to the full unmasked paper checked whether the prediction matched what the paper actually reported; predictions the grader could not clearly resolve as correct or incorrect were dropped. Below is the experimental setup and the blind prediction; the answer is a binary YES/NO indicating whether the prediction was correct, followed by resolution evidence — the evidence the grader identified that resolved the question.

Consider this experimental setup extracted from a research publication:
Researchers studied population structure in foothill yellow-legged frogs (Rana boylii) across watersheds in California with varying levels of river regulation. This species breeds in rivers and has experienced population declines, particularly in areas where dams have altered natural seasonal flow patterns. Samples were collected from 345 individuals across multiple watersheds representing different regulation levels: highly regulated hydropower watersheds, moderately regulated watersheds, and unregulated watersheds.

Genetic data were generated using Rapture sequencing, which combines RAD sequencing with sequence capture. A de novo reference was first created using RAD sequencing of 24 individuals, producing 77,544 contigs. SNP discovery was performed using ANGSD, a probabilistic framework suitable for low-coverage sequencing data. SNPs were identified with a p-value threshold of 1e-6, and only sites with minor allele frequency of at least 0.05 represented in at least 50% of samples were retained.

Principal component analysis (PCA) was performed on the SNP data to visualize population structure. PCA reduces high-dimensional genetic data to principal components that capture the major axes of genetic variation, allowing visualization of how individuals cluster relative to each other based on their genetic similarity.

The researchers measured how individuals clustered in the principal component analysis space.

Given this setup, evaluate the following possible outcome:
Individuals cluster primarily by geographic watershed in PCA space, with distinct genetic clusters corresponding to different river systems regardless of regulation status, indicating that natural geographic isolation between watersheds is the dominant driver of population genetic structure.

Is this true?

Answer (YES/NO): NO